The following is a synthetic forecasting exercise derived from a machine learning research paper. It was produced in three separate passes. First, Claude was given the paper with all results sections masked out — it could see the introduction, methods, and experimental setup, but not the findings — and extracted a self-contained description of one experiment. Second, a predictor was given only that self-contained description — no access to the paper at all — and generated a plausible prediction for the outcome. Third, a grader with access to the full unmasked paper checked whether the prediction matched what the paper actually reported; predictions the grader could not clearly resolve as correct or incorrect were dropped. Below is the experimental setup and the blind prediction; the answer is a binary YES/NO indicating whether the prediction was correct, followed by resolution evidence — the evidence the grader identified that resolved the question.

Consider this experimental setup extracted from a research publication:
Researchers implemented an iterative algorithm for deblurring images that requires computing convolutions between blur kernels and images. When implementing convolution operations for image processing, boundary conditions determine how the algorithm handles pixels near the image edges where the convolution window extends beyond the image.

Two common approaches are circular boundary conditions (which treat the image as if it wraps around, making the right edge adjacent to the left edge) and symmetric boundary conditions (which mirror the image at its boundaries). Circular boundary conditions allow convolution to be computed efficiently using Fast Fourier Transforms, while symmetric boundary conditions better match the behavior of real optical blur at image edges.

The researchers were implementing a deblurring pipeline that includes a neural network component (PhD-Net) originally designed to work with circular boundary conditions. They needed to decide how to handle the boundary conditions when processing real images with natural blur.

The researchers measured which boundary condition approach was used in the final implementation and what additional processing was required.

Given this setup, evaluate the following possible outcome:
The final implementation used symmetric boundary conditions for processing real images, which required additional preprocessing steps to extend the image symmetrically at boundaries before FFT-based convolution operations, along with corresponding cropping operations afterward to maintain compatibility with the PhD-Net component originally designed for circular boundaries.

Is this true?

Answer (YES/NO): YES